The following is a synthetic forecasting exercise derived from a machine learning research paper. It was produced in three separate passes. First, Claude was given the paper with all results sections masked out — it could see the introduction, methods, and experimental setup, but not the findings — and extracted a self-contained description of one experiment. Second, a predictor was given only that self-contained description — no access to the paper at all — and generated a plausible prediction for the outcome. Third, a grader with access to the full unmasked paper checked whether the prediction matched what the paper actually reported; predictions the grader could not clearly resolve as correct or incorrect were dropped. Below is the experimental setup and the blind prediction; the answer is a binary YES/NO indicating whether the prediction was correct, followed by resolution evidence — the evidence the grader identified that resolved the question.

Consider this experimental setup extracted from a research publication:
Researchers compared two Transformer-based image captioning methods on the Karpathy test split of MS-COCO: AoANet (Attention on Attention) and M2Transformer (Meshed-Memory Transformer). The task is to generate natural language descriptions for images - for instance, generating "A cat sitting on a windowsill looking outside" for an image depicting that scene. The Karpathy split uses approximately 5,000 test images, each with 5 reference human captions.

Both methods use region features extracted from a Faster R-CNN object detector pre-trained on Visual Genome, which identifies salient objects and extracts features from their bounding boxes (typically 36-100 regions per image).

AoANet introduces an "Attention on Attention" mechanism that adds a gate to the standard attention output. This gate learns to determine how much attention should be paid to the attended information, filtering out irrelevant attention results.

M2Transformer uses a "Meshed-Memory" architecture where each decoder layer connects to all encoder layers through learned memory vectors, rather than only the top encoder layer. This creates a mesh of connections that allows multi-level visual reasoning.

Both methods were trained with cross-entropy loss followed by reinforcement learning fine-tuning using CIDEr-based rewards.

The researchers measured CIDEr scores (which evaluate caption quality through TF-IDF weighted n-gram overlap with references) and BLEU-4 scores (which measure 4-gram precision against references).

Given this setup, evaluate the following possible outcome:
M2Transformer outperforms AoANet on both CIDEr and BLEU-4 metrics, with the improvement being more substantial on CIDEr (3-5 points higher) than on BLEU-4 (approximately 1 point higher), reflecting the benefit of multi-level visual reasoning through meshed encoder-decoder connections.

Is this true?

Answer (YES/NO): NO